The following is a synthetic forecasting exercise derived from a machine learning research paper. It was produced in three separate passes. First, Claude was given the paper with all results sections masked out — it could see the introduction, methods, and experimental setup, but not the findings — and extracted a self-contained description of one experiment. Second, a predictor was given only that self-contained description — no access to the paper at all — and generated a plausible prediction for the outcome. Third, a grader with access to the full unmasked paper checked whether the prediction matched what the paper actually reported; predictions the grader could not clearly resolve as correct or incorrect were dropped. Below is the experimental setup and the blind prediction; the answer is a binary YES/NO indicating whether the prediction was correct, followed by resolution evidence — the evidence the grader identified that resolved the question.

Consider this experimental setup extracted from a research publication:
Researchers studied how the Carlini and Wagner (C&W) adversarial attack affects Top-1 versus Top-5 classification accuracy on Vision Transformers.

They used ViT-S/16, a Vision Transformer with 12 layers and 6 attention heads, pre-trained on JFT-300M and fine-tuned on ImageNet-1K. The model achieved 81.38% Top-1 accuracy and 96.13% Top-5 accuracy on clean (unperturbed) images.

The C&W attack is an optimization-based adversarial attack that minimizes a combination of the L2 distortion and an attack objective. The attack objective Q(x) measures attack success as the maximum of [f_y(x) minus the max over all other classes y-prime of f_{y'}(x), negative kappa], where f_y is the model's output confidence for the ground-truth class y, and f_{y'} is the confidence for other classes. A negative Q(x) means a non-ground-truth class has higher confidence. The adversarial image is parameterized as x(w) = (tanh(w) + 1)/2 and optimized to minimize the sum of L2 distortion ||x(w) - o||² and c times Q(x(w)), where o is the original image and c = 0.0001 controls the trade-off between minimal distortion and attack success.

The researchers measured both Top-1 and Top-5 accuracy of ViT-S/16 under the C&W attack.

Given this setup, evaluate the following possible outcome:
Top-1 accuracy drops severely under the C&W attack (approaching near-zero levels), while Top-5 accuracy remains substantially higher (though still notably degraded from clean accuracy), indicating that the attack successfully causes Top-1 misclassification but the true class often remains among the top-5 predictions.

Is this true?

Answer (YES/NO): NO